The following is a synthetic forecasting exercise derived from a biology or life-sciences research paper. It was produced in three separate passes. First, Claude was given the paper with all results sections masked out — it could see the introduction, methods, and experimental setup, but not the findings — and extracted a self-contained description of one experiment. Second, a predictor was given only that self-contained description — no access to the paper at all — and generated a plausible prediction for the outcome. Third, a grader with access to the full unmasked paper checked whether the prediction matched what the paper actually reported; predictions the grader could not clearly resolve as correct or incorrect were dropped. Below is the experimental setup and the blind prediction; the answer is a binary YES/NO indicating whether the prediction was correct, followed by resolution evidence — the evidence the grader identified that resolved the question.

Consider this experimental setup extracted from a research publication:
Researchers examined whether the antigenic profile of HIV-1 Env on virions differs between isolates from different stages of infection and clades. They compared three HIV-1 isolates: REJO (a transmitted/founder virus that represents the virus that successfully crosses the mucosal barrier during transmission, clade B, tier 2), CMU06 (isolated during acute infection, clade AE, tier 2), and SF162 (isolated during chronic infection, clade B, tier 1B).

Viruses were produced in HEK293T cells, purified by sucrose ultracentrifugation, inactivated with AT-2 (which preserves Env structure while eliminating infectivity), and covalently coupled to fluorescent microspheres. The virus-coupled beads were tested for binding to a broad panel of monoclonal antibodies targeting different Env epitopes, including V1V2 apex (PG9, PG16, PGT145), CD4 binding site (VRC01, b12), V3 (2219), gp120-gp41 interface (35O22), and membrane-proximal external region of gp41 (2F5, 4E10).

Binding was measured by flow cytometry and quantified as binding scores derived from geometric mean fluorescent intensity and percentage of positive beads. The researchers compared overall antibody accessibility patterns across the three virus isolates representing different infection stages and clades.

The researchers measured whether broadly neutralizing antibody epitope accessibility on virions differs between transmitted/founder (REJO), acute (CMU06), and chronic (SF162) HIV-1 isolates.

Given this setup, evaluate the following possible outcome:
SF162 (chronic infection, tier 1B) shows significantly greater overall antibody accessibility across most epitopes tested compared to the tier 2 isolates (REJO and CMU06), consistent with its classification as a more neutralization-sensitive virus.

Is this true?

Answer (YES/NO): NO